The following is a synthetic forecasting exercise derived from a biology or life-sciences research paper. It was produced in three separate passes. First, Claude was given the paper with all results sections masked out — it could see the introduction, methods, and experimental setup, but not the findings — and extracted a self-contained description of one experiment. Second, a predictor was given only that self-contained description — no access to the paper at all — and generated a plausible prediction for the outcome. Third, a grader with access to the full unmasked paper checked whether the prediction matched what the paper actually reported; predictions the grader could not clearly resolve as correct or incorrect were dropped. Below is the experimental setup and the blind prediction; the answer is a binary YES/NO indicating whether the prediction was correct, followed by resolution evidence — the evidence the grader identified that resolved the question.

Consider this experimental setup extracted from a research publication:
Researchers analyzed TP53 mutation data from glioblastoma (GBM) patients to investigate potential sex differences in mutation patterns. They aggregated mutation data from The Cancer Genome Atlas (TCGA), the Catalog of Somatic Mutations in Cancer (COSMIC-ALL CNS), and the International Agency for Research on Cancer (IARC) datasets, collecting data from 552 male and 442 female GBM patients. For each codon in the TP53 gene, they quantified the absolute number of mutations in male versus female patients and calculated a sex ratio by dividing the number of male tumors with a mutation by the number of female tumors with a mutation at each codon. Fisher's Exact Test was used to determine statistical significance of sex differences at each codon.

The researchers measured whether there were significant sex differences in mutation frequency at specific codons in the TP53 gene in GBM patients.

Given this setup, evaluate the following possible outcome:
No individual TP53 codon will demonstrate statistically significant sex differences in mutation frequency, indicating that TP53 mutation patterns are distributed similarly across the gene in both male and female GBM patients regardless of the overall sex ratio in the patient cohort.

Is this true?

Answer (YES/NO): NO